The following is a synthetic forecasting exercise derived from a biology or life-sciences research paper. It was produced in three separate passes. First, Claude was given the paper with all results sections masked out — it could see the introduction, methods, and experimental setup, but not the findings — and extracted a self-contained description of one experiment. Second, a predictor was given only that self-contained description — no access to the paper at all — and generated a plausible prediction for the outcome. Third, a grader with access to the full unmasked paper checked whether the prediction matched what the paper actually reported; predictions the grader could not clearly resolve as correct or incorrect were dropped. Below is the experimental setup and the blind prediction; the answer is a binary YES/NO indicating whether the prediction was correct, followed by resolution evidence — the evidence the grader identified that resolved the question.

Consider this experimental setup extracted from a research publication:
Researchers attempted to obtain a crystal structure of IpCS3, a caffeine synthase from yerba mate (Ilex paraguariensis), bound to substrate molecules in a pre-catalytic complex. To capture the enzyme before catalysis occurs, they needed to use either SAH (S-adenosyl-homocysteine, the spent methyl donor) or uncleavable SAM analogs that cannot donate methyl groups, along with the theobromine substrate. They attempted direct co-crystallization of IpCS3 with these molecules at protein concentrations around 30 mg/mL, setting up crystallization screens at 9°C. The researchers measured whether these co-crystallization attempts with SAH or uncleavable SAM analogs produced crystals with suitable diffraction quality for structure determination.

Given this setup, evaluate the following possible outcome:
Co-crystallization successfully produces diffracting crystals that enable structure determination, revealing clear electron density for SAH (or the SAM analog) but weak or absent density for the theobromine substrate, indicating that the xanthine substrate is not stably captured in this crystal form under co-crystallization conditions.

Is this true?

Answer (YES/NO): NO